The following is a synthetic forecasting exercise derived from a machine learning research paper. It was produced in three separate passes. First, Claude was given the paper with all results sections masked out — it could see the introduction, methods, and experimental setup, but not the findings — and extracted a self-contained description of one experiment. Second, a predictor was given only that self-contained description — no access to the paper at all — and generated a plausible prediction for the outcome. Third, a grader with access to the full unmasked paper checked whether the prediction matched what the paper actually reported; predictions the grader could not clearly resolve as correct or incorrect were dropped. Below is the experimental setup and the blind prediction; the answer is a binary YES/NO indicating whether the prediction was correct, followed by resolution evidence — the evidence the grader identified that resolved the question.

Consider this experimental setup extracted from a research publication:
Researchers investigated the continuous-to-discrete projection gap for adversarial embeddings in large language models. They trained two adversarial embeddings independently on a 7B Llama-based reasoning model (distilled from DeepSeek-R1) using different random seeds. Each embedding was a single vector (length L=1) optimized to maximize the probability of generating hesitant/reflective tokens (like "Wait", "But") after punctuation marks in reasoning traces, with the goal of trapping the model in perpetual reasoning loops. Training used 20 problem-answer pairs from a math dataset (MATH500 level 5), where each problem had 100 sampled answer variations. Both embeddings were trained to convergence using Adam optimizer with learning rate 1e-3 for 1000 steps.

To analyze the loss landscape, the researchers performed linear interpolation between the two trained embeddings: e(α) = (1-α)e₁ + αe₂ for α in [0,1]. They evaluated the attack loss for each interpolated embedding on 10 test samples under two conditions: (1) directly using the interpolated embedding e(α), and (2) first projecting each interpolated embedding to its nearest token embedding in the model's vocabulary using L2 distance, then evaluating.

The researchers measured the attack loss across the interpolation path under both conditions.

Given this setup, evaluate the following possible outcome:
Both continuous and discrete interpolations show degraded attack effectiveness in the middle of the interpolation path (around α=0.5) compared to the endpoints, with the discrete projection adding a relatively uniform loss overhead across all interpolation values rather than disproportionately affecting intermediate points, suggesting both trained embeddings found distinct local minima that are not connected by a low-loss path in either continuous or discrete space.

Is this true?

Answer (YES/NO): NO